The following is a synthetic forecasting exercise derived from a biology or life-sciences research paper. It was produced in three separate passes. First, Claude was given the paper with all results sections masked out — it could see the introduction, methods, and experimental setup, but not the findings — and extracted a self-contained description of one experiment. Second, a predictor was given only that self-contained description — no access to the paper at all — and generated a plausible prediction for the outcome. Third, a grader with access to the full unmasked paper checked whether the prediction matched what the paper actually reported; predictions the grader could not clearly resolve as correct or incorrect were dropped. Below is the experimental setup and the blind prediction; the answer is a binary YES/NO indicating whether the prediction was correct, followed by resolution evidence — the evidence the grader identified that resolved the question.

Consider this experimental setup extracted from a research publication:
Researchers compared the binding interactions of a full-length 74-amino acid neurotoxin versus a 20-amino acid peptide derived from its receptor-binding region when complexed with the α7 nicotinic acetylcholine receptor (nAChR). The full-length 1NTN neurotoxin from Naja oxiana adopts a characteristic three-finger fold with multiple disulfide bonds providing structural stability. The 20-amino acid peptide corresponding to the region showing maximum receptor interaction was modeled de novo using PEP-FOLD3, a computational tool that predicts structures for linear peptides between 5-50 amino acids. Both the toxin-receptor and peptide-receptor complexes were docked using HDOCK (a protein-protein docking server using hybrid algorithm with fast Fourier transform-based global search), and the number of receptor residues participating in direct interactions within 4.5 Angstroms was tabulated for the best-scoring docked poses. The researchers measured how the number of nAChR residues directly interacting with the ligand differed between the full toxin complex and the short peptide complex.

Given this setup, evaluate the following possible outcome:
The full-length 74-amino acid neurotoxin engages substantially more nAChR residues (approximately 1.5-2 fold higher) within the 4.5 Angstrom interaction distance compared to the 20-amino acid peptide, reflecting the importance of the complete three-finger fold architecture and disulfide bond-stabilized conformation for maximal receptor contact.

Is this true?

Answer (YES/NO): YES